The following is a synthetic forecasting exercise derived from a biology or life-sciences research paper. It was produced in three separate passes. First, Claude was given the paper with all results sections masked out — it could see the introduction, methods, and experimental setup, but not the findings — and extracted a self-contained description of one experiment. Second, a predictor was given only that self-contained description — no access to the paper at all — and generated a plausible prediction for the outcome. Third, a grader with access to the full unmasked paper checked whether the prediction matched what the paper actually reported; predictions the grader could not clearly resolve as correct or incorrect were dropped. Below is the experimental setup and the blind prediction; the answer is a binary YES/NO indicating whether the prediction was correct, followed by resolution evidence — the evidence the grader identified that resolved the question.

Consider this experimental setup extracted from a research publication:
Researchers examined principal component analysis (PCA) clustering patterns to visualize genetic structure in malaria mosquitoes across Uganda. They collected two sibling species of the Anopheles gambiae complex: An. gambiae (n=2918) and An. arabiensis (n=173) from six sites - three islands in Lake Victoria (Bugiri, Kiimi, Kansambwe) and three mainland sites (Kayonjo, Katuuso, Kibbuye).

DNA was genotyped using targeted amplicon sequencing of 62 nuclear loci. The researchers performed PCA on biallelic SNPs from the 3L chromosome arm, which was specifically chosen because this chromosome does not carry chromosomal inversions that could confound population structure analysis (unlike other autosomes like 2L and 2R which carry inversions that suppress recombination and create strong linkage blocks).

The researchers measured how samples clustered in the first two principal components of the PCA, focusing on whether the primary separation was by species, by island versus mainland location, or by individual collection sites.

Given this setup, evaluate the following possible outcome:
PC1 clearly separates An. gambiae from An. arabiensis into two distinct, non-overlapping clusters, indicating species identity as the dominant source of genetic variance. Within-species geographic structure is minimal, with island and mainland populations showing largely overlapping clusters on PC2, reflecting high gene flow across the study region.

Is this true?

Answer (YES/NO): YES